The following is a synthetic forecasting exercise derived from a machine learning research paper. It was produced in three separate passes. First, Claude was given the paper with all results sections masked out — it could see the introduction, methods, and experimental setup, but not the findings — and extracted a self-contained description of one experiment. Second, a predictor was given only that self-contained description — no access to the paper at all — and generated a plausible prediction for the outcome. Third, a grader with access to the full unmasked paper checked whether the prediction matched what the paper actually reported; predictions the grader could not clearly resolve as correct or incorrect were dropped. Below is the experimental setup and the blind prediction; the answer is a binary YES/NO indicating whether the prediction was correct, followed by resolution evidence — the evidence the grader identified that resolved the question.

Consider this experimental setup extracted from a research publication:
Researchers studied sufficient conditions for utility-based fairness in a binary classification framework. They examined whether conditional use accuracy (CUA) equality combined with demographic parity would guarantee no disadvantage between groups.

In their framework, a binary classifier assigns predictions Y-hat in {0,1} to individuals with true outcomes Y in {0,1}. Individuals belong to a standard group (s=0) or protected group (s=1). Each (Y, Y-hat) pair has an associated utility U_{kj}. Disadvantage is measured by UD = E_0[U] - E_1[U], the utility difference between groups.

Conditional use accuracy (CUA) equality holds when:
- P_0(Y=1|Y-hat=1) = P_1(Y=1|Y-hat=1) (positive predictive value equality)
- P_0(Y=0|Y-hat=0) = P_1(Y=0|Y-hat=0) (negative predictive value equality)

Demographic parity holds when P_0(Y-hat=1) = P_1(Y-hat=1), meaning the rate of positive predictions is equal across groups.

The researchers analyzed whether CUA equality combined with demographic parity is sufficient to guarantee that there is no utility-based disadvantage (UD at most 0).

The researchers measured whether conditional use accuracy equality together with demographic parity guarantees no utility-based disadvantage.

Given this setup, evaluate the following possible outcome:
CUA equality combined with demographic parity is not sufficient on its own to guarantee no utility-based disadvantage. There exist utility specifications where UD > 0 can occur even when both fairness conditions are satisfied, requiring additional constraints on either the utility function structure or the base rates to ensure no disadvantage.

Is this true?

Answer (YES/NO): NO